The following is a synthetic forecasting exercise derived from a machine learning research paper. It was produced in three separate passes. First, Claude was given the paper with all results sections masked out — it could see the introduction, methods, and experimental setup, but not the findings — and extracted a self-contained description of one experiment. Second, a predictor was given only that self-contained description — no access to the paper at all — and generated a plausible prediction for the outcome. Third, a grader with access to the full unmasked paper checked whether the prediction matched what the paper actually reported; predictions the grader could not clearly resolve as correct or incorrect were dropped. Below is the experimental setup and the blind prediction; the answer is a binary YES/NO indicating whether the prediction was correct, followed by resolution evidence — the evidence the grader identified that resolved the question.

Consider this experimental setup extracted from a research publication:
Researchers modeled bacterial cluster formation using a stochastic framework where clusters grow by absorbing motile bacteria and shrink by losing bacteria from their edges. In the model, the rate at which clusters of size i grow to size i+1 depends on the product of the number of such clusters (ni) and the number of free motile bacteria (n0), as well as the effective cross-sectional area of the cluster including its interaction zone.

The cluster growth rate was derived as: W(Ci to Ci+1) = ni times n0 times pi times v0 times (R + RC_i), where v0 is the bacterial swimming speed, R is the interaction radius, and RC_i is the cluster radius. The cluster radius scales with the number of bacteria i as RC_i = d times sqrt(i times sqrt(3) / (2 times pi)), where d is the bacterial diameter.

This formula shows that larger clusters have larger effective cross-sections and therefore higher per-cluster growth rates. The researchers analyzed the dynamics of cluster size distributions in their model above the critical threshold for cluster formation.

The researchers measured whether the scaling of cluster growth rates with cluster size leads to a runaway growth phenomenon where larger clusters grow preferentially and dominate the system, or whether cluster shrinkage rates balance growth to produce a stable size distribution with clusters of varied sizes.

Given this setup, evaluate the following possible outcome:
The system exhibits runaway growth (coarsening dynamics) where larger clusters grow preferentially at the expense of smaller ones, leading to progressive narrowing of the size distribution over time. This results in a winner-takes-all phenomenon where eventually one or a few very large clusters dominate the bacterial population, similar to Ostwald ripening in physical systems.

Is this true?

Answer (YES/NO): YES